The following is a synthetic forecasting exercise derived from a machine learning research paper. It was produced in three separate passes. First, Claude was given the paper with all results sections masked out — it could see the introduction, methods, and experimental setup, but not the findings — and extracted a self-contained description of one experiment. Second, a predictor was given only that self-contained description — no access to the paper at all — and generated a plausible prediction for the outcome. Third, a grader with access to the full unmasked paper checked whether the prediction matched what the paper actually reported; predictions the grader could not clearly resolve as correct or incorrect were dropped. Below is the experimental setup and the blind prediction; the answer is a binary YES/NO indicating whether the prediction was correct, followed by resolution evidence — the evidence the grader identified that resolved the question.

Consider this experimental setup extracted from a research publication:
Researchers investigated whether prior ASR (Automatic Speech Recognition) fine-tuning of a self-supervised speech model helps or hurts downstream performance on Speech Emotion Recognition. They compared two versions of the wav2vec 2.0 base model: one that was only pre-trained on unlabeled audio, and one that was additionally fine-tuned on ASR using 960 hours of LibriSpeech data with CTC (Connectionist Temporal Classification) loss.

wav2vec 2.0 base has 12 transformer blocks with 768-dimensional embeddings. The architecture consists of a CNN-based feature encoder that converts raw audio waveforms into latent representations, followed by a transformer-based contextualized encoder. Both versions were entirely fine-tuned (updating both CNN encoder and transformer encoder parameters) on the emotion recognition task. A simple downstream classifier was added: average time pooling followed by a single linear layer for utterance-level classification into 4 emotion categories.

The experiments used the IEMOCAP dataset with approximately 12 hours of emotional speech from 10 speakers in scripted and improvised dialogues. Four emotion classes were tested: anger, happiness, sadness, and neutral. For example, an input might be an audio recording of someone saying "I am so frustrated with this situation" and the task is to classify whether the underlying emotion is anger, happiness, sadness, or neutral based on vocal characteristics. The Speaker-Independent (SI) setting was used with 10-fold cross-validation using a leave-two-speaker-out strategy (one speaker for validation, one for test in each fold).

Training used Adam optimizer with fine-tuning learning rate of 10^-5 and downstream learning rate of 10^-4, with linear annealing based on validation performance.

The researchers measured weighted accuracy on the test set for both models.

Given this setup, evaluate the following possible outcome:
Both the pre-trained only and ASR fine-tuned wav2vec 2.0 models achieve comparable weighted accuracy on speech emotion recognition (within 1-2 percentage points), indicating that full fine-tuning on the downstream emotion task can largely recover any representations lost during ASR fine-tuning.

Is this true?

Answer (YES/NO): NO